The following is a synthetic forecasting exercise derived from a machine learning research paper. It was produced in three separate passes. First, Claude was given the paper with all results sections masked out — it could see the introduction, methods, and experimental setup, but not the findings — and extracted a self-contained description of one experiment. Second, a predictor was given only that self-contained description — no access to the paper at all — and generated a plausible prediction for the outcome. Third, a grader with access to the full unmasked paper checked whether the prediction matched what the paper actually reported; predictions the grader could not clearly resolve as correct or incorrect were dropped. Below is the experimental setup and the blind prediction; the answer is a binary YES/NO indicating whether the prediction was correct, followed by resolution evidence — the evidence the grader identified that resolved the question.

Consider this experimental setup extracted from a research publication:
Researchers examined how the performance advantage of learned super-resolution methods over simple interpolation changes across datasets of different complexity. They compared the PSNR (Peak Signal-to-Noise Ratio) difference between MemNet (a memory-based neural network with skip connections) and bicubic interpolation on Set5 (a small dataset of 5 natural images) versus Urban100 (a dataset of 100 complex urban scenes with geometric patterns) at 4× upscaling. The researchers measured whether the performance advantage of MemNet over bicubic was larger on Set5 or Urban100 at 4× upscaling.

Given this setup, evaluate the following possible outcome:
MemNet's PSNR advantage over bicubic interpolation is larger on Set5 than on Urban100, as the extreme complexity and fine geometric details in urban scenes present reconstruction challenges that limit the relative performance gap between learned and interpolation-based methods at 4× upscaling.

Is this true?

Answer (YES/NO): YES